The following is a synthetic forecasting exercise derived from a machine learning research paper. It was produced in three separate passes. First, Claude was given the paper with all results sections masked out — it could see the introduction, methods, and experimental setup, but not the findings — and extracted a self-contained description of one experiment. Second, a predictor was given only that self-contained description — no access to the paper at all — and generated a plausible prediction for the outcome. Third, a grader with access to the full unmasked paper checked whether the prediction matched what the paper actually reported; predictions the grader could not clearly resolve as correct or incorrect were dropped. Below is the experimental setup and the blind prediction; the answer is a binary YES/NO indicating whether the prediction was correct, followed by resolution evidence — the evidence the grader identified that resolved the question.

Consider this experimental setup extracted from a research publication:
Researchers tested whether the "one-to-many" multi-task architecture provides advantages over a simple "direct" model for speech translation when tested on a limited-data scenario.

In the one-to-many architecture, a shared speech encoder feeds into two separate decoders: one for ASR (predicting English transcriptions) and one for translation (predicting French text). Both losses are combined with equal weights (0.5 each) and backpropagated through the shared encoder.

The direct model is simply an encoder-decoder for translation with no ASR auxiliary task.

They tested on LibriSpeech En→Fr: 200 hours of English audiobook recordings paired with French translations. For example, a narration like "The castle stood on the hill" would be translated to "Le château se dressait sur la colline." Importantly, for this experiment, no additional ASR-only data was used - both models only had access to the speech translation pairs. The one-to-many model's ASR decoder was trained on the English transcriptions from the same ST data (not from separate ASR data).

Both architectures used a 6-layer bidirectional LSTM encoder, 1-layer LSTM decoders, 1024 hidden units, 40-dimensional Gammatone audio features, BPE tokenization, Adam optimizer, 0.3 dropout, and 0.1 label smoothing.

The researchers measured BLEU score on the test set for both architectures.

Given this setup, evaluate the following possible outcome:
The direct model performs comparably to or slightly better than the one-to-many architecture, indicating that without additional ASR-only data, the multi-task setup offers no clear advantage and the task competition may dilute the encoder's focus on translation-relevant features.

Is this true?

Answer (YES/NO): YES